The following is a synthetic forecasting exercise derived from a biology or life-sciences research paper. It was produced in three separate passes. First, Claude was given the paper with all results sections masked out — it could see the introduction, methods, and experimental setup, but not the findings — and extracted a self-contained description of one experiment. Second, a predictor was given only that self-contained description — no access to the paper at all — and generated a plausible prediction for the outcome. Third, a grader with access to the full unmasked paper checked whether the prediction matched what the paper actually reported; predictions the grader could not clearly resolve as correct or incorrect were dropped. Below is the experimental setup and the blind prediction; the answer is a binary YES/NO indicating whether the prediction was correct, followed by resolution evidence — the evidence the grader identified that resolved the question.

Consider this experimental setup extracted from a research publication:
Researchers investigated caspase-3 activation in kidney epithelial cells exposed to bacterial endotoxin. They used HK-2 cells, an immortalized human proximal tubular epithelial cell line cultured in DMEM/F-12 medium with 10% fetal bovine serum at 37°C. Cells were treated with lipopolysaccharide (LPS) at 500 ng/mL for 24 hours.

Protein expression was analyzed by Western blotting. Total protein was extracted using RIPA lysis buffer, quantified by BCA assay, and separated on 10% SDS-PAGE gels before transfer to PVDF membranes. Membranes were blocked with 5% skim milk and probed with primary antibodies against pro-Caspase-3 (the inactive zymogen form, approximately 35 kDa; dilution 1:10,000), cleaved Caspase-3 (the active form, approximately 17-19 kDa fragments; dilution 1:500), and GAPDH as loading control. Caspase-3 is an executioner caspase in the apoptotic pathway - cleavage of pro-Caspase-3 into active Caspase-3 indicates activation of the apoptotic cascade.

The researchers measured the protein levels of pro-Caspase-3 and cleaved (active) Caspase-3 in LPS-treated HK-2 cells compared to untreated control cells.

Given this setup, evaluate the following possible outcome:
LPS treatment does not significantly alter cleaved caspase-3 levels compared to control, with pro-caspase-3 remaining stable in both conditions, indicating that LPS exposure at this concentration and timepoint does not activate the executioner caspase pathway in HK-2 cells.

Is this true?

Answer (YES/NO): NO